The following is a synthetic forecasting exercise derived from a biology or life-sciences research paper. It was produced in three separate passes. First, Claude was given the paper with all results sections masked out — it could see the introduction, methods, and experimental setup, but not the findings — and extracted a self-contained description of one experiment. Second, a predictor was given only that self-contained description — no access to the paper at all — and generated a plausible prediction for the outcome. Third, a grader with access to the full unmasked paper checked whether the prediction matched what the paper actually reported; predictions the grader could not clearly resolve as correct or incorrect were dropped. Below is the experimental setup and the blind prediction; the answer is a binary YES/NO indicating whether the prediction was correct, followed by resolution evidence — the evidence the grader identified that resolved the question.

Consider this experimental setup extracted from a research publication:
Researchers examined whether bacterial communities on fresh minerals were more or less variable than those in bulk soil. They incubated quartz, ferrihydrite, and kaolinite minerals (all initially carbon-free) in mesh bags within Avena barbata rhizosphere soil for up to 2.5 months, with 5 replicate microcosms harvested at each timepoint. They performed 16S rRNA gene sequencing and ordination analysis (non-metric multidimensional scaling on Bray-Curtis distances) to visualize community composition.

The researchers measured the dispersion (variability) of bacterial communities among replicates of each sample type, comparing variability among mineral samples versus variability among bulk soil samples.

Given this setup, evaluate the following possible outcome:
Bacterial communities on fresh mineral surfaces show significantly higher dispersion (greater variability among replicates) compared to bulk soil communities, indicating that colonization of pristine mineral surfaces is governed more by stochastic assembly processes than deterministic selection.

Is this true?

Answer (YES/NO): YES